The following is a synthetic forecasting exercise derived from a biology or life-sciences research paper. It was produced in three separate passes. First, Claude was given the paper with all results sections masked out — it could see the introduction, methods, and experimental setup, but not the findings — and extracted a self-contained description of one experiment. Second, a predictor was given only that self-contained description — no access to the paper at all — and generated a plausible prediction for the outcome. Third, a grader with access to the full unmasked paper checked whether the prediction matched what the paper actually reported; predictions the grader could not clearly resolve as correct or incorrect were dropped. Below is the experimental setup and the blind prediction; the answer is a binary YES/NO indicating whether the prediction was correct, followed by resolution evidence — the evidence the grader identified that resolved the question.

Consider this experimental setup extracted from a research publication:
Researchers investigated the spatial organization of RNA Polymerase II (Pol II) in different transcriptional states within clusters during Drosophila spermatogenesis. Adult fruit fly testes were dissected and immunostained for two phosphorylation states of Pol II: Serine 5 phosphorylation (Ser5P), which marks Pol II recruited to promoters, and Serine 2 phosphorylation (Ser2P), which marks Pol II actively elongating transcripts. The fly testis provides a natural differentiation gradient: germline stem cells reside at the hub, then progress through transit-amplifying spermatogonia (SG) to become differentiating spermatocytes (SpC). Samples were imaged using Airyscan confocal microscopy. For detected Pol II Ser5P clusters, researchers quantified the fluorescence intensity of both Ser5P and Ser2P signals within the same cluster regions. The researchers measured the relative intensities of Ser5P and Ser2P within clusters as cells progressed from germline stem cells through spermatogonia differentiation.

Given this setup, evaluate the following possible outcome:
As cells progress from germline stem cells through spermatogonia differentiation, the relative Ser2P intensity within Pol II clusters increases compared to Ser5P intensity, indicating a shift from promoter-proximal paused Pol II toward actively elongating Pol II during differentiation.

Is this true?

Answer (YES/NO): NO